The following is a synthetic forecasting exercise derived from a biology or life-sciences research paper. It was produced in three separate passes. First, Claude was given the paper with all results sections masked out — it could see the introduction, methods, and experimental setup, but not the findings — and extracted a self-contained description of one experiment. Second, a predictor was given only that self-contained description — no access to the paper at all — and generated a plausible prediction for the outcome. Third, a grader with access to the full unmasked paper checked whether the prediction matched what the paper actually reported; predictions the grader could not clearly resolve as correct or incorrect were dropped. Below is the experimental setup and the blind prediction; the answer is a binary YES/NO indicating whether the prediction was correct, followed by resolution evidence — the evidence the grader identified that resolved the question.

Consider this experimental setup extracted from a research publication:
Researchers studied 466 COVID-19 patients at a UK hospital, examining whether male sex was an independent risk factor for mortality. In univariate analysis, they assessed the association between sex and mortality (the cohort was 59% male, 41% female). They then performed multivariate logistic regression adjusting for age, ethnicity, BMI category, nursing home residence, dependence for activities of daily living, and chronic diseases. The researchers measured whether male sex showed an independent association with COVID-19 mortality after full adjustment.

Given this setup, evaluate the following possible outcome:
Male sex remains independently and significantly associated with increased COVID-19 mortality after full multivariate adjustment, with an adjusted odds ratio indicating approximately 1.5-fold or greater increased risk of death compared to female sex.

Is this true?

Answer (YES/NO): NO